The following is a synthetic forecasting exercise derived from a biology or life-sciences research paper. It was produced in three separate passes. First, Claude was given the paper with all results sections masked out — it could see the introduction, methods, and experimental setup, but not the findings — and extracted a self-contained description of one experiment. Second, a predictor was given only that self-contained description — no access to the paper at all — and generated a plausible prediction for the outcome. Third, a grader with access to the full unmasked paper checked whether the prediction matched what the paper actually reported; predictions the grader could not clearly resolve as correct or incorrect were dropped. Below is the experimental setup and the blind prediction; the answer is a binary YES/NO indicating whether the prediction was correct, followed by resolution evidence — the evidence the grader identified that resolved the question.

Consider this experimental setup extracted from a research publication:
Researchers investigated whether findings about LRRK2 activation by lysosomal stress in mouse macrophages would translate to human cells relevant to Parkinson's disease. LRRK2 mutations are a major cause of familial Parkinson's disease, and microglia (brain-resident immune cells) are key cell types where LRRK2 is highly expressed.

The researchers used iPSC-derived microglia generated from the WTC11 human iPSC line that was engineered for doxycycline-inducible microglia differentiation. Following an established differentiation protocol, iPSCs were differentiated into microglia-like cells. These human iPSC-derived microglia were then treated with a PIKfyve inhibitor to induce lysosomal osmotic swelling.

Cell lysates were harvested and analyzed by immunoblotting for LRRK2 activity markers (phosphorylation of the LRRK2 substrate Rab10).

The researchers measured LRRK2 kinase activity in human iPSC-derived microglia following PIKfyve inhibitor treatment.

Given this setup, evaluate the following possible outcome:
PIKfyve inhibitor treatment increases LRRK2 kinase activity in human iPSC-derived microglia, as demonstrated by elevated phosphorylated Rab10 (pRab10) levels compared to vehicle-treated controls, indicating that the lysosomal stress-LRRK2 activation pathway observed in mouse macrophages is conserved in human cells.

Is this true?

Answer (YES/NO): YES